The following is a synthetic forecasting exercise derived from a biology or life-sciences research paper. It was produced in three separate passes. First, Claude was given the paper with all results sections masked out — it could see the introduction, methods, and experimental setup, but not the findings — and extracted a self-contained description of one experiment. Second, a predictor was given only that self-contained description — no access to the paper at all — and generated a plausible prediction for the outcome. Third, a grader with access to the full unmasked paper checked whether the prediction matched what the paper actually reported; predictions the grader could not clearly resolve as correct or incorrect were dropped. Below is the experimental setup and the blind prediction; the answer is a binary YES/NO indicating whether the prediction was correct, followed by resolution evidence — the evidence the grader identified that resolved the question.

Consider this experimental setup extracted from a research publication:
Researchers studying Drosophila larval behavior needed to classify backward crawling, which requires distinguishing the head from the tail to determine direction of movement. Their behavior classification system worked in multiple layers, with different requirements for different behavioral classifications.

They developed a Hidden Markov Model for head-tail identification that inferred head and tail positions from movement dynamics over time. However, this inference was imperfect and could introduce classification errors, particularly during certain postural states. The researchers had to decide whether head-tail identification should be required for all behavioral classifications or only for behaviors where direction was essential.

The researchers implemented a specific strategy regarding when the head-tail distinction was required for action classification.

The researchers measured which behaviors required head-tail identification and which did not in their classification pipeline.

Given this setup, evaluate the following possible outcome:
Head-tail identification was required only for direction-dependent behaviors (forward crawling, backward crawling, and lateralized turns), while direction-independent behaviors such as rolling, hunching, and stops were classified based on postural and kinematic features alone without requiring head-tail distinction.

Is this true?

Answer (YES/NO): NO